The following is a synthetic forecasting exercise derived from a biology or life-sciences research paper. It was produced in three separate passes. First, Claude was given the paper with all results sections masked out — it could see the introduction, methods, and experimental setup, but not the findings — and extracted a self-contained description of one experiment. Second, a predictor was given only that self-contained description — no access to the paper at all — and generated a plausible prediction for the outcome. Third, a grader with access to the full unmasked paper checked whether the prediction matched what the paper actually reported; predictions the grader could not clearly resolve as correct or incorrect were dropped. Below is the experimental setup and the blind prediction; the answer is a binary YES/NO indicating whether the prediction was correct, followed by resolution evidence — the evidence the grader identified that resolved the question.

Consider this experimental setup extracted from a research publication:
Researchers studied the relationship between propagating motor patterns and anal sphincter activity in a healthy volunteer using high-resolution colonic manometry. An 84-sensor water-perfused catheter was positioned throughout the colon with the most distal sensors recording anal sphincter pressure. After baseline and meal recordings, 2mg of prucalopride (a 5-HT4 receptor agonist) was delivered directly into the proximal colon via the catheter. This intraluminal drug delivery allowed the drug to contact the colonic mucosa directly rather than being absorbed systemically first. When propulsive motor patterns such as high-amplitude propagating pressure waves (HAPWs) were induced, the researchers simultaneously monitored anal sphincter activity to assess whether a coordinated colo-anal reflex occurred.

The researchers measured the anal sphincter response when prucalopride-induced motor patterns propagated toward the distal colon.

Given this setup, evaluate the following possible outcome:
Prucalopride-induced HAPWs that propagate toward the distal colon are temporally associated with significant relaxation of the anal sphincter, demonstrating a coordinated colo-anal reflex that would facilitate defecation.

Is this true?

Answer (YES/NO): YES